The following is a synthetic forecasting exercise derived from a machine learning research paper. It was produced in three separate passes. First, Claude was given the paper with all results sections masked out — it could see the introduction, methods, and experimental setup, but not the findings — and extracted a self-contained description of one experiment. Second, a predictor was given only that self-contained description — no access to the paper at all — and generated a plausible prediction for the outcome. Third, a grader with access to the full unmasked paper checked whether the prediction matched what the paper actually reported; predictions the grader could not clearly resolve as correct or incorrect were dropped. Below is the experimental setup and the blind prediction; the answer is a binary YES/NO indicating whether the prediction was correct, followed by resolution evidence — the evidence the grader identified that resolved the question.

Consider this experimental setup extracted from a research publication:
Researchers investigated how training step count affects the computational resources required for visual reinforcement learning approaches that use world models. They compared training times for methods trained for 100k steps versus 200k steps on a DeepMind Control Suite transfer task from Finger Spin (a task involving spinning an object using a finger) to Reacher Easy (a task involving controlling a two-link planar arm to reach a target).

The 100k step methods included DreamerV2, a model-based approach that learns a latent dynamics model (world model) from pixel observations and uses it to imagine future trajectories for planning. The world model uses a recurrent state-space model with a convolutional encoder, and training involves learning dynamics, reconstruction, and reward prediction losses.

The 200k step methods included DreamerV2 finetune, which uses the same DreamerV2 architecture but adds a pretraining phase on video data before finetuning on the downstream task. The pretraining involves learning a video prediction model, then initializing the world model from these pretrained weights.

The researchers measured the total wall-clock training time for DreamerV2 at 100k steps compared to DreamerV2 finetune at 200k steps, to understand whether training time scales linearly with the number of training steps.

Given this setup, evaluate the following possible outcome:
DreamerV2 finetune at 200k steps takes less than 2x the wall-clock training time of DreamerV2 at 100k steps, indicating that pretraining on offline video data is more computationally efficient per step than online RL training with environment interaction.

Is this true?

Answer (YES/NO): YES